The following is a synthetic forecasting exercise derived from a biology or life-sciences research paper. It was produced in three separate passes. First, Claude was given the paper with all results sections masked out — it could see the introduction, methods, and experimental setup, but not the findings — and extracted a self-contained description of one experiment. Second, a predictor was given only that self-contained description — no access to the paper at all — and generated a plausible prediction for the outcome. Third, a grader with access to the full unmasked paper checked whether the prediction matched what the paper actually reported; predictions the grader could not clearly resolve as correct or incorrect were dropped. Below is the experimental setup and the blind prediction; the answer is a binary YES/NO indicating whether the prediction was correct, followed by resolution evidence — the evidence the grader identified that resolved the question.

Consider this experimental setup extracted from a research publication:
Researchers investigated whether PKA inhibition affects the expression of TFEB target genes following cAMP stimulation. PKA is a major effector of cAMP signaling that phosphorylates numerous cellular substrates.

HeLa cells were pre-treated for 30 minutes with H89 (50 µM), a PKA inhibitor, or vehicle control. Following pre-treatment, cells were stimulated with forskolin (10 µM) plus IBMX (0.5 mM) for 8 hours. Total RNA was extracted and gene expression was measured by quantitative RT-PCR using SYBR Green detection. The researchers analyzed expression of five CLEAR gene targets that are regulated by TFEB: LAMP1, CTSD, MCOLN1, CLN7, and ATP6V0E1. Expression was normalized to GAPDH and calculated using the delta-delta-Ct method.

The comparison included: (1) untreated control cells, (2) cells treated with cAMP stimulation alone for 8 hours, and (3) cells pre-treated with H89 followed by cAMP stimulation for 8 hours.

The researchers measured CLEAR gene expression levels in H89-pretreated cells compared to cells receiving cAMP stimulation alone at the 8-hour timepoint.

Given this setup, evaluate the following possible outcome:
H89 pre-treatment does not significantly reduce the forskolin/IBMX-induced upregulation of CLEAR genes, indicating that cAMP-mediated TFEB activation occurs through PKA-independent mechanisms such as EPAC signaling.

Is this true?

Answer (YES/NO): NO